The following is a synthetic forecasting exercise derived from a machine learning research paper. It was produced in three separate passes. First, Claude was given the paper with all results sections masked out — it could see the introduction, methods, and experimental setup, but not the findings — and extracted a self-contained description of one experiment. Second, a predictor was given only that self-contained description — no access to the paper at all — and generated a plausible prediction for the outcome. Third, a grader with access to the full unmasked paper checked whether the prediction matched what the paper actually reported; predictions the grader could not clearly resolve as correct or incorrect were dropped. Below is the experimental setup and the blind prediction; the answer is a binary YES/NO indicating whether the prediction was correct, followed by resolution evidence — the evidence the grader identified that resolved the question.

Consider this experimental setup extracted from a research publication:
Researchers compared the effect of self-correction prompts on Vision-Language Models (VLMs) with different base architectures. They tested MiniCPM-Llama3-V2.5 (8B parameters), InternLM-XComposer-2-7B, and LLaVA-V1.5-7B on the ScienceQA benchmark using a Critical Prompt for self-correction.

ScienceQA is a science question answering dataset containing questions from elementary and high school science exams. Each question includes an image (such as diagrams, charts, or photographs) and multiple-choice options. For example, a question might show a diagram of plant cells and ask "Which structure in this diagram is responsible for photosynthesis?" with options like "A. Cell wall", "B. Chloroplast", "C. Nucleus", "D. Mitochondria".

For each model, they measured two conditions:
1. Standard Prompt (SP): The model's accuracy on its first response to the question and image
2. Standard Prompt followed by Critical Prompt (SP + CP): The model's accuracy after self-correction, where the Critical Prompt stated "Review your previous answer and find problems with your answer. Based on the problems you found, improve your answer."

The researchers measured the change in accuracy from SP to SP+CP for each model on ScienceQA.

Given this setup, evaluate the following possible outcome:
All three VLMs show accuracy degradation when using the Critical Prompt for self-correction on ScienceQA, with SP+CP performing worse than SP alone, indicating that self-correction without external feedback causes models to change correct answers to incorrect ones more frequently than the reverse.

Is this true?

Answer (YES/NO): YES